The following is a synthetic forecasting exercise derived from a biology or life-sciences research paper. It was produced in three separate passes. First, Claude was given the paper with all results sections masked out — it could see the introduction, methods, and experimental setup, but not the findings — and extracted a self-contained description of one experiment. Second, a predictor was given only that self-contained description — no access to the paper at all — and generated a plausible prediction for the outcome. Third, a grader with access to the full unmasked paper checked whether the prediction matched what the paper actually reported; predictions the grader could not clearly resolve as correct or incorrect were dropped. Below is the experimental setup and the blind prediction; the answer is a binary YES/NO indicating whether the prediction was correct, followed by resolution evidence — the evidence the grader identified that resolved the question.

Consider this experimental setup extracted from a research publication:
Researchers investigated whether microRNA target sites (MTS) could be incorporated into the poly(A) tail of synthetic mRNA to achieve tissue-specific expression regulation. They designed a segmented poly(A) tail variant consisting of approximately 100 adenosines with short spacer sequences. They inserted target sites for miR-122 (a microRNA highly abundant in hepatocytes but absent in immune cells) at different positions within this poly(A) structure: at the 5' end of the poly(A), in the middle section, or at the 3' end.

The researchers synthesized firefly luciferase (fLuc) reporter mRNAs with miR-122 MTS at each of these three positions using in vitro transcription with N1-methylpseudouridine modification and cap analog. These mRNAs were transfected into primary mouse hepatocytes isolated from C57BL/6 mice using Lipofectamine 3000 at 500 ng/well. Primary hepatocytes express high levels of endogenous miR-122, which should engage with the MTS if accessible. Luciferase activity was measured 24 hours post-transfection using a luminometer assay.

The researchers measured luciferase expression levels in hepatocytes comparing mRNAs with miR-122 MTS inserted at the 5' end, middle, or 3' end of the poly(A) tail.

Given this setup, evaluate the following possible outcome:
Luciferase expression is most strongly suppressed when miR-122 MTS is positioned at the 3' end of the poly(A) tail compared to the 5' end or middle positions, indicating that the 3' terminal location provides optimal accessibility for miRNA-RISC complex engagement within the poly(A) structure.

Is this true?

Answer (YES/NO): NO